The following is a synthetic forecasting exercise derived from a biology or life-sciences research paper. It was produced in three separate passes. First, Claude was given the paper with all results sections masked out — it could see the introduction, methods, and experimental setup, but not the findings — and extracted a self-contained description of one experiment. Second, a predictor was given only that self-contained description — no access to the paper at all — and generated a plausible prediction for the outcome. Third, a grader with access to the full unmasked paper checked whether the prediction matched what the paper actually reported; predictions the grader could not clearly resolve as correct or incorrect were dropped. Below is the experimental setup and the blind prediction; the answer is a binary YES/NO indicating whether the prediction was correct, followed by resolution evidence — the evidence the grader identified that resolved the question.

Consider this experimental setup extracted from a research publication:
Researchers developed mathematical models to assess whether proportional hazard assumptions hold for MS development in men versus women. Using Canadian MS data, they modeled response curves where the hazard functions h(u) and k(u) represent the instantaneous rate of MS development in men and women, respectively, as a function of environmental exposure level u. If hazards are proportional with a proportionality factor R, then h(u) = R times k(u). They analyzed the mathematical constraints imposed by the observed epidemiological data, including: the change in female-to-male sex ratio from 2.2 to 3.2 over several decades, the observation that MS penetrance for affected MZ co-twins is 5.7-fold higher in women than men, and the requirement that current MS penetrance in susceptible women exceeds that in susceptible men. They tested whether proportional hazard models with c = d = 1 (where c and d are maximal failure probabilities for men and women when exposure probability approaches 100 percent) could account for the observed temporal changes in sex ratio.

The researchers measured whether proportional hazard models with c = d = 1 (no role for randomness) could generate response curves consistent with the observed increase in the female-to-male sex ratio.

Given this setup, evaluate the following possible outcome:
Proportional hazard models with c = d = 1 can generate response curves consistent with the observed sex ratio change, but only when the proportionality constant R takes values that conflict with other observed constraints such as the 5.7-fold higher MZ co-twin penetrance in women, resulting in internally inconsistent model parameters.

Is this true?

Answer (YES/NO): NO